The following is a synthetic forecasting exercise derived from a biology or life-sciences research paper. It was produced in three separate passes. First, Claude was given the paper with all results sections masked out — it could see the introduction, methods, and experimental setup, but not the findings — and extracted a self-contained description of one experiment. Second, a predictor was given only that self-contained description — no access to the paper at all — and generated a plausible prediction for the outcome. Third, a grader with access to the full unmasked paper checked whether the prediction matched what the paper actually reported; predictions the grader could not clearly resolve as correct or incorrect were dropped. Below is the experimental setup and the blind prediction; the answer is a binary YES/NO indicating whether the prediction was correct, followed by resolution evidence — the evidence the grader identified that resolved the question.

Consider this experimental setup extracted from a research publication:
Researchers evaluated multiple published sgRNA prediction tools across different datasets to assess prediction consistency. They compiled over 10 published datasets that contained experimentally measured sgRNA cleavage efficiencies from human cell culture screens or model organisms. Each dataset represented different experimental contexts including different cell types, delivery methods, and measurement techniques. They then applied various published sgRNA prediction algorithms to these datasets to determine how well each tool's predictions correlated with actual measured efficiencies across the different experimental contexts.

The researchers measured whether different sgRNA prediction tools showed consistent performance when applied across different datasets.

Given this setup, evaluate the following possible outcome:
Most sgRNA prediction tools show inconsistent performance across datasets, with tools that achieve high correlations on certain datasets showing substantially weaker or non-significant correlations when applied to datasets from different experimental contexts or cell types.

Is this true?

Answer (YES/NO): YES